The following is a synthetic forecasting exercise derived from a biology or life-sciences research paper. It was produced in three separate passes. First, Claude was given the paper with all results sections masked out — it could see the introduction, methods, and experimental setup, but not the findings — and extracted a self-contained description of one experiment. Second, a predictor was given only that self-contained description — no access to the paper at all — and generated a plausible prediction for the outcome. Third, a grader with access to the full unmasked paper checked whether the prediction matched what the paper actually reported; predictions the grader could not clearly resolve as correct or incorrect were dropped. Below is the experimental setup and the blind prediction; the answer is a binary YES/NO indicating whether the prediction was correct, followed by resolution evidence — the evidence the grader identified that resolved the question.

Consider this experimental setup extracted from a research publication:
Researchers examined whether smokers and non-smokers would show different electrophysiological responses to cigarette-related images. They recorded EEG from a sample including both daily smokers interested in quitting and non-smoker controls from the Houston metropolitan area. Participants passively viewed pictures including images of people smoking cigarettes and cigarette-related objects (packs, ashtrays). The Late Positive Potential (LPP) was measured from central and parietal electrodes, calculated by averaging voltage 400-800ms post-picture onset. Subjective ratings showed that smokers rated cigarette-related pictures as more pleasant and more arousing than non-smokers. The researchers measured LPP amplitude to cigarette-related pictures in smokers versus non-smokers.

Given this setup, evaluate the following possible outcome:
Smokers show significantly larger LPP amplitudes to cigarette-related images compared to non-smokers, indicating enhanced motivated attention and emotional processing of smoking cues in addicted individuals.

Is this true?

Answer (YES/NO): NO